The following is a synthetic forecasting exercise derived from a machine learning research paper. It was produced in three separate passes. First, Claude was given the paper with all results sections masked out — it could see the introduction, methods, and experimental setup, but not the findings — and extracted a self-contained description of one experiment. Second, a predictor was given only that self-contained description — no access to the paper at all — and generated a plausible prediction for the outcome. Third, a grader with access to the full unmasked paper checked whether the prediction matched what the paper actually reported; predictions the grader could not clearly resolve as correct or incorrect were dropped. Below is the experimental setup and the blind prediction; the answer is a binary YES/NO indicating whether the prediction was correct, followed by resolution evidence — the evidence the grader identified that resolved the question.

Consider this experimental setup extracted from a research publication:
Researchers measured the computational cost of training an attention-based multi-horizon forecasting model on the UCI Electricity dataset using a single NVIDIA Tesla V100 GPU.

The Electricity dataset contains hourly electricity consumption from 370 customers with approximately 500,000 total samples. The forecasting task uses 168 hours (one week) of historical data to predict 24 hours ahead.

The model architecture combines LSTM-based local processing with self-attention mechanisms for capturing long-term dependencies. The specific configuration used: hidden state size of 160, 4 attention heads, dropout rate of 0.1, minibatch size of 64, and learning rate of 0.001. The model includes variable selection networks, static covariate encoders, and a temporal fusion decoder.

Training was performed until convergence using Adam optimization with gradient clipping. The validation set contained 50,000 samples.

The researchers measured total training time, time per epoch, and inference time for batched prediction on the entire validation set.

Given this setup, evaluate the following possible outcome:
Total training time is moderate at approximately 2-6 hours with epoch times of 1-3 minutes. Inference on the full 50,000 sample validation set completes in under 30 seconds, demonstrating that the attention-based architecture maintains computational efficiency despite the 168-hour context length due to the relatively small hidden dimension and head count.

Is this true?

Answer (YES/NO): NO